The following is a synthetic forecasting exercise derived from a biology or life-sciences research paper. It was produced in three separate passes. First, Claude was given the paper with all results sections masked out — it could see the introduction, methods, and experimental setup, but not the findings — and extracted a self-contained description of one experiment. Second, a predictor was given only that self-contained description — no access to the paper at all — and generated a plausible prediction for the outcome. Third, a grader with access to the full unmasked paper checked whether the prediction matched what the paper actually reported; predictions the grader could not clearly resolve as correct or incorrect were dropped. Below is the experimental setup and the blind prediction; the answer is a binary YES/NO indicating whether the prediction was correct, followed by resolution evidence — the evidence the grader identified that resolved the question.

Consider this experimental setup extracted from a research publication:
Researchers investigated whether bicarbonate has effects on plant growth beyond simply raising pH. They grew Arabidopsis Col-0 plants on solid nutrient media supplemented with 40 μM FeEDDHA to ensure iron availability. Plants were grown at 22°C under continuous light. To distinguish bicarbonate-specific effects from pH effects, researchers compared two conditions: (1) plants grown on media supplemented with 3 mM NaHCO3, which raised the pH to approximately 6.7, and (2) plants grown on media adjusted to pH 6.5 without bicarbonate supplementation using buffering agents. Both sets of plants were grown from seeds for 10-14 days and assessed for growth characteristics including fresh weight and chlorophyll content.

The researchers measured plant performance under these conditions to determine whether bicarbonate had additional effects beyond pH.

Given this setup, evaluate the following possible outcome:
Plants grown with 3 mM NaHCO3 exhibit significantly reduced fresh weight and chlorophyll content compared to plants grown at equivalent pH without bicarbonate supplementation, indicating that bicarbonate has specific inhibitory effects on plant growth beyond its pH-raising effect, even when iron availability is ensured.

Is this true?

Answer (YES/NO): NO